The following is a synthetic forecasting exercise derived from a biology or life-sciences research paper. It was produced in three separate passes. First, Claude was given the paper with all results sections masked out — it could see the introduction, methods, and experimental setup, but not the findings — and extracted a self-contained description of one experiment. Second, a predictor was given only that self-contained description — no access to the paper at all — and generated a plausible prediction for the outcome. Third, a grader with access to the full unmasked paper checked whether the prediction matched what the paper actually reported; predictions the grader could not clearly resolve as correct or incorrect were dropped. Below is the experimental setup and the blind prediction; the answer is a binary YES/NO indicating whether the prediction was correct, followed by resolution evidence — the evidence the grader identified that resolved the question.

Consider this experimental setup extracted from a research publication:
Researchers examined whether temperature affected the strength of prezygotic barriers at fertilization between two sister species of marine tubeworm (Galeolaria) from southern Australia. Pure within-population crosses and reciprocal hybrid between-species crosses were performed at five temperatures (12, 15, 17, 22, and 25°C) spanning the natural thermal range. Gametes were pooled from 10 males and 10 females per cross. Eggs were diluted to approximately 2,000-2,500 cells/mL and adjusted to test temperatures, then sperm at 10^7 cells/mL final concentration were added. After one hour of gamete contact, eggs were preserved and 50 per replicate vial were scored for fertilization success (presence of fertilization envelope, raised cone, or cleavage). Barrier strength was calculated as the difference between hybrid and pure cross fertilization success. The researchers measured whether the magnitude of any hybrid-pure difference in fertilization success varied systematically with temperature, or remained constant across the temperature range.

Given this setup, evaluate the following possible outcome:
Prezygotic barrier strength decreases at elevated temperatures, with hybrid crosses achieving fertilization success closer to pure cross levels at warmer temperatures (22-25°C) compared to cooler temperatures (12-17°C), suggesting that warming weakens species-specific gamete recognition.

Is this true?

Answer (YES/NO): NO